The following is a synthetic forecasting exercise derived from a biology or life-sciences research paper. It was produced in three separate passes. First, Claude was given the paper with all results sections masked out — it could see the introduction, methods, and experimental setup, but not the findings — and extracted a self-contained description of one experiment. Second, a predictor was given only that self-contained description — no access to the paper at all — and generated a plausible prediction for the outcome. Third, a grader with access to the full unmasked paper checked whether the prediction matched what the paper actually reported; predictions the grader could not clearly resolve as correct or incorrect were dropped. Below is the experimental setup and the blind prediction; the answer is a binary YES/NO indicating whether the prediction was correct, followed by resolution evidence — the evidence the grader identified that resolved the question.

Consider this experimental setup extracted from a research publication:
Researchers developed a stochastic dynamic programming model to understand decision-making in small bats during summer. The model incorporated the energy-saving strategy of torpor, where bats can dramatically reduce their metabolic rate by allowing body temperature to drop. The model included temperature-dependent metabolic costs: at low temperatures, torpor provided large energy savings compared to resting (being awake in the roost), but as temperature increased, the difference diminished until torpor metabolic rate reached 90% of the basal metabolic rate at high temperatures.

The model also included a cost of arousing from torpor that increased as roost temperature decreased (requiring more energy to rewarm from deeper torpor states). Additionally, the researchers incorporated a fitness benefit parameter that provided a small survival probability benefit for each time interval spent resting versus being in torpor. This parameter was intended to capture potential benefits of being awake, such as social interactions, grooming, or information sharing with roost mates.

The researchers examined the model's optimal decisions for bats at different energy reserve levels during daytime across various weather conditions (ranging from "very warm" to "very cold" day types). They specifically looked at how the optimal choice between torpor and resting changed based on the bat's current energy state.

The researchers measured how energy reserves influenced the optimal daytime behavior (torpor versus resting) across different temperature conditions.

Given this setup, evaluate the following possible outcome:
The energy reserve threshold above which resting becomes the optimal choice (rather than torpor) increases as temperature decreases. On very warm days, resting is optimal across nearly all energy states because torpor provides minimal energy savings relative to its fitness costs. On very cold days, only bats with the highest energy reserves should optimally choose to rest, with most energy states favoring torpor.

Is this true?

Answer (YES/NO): NO